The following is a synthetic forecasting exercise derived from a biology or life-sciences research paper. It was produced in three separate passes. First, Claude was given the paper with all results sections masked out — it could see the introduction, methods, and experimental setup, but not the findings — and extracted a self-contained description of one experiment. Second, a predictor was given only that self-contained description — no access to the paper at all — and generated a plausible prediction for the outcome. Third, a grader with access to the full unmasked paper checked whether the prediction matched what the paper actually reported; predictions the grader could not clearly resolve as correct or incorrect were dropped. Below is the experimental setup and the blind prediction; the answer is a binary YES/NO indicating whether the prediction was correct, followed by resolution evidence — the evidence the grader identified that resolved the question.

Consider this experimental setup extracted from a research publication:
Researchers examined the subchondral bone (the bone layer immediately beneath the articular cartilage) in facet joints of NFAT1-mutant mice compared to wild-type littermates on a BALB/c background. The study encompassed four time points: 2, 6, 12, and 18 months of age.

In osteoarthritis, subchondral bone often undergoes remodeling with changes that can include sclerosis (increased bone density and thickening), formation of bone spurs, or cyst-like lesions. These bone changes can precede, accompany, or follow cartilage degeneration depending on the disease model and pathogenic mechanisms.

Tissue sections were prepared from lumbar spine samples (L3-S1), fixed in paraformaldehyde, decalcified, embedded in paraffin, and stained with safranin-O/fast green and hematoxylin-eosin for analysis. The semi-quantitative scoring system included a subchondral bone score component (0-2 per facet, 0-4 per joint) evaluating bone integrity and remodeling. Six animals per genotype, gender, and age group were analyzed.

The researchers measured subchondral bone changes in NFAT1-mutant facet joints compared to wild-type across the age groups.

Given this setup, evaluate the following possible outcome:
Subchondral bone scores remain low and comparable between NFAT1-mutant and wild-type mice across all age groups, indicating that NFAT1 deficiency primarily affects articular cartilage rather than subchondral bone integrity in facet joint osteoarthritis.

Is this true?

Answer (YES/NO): NO